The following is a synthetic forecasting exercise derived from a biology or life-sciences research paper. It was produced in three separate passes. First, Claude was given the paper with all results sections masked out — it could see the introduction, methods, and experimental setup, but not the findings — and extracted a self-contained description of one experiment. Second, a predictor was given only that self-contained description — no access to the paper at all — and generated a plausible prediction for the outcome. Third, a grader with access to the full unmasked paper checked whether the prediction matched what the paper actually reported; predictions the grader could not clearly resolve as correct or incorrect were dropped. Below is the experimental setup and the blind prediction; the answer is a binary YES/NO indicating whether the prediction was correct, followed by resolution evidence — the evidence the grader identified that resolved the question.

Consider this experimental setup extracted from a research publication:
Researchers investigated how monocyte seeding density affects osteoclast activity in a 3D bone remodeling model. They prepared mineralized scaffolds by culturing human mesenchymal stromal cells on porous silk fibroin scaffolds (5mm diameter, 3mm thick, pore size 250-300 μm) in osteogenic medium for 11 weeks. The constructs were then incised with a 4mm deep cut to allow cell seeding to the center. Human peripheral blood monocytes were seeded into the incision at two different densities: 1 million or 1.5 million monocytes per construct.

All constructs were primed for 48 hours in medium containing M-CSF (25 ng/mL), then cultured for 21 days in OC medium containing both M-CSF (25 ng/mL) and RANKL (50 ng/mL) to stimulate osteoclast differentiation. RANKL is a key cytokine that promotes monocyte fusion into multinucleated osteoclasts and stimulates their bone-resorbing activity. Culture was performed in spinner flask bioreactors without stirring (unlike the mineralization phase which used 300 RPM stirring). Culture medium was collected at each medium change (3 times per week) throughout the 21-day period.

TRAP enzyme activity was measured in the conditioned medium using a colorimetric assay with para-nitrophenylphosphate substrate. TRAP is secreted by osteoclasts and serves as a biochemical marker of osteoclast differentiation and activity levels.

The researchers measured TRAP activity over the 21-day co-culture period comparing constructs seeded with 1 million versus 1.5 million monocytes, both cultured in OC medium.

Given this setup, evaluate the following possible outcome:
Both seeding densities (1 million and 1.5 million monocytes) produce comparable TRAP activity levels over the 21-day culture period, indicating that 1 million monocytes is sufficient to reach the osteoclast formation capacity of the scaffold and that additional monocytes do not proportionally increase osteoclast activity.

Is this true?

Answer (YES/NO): YES